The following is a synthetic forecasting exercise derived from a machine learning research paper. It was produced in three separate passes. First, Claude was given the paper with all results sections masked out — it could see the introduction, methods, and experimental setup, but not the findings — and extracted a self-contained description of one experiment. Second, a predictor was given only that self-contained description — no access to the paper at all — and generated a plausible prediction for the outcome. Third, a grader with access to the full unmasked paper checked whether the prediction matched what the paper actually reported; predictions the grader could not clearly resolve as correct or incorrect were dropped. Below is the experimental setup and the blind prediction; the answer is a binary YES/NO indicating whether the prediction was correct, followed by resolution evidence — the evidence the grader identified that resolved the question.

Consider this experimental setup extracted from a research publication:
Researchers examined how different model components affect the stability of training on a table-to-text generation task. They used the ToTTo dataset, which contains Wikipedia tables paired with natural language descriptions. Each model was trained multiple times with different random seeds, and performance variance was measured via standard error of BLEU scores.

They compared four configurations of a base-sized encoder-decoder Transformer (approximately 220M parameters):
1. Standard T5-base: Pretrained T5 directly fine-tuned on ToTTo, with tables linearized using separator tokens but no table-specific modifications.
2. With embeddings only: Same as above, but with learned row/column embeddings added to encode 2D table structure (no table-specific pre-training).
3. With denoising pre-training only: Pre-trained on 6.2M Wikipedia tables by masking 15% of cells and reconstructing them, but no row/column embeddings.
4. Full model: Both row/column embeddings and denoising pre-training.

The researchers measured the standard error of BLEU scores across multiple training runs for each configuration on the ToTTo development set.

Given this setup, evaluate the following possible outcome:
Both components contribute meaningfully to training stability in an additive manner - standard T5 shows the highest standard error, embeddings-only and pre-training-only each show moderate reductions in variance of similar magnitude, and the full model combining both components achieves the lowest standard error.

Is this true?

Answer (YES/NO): NO